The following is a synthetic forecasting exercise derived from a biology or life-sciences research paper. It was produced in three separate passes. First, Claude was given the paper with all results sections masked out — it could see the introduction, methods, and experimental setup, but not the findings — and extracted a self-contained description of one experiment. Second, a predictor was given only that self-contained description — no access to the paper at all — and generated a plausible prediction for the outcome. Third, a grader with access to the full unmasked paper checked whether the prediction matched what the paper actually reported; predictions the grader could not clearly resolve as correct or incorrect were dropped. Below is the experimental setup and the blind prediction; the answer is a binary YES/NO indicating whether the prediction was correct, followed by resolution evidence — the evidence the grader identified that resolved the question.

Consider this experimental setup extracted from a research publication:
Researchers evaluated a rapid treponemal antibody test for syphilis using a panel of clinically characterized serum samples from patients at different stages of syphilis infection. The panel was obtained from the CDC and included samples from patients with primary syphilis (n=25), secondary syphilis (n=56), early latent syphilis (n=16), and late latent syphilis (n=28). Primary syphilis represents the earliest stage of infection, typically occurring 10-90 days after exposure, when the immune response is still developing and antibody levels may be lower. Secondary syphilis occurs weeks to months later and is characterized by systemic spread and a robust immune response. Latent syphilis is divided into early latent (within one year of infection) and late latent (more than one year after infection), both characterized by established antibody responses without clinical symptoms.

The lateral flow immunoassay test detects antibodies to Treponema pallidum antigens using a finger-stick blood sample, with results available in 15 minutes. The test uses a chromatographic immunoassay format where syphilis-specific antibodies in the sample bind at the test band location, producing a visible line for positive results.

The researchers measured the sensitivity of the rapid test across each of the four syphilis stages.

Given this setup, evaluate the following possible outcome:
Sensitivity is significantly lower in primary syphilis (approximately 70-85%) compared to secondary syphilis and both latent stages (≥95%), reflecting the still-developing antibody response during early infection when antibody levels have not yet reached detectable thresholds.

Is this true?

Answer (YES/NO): NO